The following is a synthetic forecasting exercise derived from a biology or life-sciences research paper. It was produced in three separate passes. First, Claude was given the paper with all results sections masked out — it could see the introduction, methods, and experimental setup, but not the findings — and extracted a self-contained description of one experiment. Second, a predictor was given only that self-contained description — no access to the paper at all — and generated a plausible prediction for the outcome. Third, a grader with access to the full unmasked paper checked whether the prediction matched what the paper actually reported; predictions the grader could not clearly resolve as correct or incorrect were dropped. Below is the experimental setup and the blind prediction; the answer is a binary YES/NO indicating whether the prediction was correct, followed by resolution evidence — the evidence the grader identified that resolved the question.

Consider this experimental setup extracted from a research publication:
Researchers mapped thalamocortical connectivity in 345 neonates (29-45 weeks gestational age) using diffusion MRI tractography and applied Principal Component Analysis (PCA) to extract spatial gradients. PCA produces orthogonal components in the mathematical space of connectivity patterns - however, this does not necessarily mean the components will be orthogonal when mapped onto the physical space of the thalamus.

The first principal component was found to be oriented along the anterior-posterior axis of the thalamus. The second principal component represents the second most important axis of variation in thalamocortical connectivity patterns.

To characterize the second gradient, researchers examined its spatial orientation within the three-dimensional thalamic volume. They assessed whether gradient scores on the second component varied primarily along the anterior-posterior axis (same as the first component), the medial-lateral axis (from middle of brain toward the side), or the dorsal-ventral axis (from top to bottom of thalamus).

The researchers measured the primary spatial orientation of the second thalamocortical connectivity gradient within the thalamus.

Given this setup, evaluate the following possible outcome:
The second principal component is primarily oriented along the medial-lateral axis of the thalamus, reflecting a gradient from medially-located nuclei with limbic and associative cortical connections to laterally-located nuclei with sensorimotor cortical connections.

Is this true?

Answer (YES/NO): NO